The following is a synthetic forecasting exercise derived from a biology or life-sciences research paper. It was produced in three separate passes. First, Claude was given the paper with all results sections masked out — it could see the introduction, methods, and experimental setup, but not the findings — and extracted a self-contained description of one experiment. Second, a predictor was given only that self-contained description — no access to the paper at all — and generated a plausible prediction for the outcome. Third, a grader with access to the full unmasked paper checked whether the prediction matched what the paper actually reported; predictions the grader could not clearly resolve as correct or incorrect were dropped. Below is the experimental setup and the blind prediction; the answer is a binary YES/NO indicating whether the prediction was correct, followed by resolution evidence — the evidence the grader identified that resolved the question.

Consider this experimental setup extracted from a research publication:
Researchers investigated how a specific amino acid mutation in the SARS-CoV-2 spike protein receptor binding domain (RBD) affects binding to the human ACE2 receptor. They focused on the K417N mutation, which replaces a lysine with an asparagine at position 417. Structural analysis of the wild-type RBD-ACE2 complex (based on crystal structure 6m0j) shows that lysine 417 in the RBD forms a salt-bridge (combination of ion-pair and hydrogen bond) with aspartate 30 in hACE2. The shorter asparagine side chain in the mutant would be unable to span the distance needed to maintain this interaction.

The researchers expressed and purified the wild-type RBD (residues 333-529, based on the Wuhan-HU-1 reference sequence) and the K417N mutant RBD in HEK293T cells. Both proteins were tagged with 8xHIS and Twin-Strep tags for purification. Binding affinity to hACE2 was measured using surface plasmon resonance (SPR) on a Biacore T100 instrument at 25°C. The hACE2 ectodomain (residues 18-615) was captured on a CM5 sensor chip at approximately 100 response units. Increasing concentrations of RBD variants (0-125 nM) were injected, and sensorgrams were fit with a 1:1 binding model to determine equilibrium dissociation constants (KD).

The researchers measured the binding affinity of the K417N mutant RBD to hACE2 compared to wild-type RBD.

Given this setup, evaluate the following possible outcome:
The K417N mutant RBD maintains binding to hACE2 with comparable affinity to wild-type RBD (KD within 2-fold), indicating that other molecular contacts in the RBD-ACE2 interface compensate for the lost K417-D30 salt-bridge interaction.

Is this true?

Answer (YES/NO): NO